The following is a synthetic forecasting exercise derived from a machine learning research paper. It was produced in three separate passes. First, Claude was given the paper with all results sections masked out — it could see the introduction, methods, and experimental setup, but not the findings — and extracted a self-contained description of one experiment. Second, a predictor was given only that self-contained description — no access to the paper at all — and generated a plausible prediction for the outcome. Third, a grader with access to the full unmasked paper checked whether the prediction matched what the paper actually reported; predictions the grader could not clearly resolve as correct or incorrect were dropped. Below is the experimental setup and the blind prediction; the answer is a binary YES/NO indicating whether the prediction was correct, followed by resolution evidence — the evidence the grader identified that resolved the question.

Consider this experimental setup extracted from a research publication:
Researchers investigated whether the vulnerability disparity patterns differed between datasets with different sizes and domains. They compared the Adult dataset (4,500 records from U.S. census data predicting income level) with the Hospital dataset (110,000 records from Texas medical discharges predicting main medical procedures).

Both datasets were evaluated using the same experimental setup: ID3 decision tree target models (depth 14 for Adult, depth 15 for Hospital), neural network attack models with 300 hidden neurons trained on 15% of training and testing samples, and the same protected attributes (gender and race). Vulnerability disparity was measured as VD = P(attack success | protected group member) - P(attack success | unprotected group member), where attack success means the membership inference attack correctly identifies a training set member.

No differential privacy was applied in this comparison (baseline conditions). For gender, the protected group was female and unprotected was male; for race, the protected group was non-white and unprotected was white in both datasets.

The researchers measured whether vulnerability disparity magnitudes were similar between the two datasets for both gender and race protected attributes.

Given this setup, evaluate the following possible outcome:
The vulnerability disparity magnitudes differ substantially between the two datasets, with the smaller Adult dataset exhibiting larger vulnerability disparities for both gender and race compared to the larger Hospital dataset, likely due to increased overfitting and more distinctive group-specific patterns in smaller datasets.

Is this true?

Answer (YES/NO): NO